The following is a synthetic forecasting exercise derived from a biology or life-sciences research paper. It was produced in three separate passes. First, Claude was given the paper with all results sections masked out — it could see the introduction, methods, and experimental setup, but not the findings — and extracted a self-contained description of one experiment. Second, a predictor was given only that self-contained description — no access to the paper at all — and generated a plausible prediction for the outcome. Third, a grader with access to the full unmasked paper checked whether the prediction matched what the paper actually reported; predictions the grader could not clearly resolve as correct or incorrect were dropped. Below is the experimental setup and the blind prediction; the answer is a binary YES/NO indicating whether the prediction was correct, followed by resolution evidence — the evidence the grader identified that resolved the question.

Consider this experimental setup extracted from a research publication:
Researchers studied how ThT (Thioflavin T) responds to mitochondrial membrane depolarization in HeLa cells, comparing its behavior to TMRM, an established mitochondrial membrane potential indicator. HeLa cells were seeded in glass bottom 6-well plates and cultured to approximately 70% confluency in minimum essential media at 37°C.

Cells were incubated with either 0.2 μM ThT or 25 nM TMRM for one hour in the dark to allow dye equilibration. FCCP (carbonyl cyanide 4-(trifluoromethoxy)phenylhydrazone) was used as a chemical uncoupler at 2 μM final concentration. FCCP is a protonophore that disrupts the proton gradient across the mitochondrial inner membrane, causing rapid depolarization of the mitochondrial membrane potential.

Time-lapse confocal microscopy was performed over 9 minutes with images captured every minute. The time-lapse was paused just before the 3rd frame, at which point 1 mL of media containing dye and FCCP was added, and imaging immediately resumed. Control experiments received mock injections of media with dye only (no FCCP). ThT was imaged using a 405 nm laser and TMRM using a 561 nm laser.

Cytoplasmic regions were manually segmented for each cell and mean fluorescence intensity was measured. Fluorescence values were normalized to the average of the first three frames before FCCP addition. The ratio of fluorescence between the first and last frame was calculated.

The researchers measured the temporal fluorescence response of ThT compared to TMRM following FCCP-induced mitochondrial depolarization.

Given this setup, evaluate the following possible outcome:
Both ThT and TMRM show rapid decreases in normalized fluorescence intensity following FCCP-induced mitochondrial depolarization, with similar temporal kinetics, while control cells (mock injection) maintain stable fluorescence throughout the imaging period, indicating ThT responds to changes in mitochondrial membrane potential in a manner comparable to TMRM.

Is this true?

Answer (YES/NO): YES